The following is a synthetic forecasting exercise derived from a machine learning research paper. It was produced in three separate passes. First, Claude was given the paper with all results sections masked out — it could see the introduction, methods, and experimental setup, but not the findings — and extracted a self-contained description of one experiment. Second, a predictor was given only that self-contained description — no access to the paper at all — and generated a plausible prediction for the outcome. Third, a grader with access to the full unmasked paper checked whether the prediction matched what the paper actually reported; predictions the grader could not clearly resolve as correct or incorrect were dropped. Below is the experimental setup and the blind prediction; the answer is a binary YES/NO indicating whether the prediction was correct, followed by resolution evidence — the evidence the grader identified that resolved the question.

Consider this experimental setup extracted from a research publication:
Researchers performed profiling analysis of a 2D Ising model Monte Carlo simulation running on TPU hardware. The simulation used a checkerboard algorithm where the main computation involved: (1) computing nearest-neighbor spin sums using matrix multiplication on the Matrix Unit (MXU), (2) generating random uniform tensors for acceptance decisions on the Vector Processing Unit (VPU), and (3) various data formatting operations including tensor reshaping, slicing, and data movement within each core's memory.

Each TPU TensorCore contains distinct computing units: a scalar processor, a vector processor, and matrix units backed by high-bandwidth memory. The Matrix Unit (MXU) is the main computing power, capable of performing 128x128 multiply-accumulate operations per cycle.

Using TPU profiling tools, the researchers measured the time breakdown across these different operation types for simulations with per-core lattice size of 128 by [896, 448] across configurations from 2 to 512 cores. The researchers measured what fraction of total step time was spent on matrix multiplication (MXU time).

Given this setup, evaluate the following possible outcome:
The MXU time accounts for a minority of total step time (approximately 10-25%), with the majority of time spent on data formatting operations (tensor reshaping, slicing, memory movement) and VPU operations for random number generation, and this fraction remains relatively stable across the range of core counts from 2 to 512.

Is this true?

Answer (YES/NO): NO